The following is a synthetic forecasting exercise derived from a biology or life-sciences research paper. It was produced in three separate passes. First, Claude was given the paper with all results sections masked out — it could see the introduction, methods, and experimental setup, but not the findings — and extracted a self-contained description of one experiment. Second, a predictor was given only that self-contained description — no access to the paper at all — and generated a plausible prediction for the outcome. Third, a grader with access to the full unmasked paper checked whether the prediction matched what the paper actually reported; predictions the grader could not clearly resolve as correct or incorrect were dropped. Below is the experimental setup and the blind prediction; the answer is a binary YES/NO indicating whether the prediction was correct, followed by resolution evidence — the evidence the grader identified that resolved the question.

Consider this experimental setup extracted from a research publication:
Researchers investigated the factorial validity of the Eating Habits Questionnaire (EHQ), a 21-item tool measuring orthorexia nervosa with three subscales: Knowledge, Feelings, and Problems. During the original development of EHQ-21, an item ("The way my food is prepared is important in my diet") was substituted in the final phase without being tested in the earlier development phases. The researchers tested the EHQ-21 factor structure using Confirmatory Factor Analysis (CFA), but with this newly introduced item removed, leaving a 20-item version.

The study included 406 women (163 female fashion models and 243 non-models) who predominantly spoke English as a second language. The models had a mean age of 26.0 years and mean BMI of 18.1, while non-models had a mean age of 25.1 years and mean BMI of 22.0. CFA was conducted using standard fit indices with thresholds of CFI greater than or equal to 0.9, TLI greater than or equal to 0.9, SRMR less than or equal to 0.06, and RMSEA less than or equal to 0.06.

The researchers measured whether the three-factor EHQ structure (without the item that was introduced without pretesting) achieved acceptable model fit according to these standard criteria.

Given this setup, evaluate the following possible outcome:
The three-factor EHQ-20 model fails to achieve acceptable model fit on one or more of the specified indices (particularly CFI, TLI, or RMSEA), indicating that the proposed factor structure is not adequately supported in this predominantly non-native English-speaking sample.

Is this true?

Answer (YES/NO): YES